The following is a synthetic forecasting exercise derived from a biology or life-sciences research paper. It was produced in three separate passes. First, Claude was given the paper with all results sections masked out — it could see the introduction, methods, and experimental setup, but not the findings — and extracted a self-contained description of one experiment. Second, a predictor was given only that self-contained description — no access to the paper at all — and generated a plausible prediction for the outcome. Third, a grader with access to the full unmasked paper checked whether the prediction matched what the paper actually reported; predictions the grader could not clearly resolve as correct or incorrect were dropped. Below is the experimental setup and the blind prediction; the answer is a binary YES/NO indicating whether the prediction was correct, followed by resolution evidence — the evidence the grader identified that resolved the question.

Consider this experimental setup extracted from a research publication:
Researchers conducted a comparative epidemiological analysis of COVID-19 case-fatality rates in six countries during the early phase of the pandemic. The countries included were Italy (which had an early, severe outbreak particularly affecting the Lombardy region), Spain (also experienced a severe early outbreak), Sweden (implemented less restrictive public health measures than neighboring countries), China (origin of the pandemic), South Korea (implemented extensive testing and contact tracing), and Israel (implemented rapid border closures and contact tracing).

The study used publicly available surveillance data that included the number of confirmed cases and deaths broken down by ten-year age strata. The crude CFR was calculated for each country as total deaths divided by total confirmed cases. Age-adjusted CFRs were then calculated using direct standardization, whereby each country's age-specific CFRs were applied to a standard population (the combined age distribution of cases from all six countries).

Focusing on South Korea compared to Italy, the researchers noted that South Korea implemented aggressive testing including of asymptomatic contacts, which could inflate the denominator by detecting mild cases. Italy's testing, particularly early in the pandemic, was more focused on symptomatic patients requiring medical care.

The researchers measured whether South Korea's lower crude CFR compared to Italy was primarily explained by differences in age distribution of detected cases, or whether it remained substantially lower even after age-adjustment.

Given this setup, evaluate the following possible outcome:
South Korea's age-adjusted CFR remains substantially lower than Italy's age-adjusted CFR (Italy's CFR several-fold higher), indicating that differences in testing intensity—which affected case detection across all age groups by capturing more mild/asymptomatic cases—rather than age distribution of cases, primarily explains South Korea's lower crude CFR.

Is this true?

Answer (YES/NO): NO